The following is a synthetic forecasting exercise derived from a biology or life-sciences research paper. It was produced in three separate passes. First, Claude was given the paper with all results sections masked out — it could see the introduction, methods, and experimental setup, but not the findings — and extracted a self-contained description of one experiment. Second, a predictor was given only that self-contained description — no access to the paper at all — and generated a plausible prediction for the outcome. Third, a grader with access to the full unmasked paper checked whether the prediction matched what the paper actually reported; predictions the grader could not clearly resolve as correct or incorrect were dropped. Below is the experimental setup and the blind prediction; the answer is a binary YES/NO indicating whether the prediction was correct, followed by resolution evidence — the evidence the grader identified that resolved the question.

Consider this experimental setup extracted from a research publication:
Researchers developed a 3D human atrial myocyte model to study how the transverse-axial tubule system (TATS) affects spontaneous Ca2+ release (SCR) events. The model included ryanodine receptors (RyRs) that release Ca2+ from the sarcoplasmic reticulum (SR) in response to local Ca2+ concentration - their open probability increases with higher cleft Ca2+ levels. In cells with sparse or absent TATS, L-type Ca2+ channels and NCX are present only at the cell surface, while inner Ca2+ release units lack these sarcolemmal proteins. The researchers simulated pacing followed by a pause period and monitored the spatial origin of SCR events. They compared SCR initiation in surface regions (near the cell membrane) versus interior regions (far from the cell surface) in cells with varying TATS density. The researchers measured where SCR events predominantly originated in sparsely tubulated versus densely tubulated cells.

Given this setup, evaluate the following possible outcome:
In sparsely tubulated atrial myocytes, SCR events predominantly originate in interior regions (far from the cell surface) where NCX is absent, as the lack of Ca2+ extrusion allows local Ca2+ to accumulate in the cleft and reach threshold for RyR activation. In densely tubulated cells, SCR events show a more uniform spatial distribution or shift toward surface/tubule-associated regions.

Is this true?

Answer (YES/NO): YES